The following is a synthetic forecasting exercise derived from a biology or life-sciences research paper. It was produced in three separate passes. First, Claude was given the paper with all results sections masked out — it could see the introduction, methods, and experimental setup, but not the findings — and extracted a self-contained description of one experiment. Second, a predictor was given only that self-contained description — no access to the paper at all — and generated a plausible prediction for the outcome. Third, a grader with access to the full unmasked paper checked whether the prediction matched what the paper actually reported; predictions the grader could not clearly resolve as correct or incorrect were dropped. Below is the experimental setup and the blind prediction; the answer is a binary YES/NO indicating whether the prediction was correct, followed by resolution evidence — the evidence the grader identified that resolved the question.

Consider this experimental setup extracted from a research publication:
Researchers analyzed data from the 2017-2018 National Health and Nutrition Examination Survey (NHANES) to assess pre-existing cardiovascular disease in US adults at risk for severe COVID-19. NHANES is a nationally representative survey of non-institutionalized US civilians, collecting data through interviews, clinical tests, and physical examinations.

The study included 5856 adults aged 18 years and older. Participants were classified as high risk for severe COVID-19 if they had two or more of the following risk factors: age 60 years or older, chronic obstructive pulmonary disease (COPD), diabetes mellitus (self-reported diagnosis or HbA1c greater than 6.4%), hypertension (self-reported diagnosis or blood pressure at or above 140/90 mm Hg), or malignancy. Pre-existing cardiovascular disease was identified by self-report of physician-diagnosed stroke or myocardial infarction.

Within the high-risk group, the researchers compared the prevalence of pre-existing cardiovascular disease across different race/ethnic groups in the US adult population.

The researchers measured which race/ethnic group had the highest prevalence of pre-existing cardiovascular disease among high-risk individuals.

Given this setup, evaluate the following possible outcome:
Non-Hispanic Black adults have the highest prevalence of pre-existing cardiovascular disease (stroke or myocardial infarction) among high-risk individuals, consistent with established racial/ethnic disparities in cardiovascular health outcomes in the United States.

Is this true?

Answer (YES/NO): NO